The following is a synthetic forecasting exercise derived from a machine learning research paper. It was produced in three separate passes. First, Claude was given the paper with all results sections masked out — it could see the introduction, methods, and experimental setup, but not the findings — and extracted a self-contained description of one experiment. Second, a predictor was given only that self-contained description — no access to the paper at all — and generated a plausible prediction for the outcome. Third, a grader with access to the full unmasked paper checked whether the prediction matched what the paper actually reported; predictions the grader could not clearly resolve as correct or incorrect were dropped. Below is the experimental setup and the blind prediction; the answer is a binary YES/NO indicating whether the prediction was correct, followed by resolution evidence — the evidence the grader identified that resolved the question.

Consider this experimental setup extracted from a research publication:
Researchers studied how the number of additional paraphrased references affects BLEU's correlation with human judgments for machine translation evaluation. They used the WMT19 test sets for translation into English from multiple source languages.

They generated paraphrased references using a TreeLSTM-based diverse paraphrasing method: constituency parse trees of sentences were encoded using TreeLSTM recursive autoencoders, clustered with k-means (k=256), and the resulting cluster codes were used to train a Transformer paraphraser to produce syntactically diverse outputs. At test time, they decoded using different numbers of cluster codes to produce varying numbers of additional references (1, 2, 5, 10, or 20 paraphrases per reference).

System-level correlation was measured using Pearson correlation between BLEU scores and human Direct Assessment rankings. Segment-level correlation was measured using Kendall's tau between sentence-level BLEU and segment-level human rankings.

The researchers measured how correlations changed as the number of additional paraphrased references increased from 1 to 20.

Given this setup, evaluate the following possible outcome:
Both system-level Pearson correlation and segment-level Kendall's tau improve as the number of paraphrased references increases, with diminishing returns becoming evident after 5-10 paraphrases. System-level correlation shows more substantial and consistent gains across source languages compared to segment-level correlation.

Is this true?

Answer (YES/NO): NO